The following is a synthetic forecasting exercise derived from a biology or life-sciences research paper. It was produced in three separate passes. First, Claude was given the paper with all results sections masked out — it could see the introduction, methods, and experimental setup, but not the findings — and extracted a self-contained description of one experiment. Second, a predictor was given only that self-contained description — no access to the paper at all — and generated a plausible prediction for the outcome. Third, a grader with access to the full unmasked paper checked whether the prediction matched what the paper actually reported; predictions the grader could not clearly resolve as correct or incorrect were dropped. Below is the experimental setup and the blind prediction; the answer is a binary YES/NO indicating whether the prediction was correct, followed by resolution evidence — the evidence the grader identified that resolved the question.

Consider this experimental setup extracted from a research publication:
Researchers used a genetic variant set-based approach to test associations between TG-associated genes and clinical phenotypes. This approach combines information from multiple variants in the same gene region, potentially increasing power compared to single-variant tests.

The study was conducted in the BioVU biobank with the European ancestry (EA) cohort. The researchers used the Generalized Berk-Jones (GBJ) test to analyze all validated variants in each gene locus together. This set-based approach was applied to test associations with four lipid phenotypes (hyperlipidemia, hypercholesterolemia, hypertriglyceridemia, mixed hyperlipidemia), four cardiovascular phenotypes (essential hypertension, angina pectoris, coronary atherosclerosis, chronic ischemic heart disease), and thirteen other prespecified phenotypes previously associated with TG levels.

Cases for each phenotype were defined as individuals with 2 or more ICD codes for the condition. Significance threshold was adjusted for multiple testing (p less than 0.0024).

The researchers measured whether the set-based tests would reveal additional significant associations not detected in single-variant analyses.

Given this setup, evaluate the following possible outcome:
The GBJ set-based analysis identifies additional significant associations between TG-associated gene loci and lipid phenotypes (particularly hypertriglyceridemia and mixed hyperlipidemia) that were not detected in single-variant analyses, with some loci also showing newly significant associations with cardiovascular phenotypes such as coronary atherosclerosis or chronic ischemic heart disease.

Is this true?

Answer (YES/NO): NO